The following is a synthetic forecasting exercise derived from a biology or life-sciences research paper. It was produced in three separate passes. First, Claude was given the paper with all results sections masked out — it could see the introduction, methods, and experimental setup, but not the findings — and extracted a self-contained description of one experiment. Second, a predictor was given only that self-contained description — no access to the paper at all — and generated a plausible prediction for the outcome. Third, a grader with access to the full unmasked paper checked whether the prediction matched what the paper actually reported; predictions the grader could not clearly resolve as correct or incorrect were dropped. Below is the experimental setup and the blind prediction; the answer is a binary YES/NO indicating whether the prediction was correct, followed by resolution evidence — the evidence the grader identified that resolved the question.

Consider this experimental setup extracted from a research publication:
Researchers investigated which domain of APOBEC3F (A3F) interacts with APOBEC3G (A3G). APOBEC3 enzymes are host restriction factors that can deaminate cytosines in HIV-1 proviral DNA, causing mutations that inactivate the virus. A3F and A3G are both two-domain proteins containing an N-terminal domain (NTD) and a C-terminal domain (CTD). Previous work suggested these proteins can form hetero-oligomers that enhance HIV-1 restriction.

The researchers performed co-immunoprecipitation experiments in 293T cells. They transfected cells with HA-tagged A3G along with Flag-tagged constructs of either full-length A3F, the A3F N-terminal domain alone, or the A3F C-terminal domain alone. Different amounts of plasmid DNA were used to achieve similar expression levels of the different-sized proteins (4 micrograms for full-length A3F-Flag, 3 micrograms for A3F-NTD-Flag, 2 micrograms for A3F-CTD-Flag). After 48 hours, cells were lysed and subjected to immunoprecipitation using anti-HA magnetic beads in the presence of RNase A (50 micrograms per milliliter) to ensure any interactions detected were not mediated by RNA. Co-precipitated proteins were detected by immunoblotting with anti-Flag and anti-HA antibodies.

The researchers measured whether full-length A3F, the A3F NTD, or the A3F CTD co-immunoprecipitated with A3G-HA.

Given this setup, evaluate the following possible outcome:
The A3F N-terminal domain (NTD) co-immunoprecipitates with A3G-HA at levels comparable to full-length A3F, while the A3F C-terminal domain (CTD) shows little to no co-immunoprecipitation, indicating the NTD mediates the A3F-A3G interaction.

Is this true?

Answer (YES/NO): YES